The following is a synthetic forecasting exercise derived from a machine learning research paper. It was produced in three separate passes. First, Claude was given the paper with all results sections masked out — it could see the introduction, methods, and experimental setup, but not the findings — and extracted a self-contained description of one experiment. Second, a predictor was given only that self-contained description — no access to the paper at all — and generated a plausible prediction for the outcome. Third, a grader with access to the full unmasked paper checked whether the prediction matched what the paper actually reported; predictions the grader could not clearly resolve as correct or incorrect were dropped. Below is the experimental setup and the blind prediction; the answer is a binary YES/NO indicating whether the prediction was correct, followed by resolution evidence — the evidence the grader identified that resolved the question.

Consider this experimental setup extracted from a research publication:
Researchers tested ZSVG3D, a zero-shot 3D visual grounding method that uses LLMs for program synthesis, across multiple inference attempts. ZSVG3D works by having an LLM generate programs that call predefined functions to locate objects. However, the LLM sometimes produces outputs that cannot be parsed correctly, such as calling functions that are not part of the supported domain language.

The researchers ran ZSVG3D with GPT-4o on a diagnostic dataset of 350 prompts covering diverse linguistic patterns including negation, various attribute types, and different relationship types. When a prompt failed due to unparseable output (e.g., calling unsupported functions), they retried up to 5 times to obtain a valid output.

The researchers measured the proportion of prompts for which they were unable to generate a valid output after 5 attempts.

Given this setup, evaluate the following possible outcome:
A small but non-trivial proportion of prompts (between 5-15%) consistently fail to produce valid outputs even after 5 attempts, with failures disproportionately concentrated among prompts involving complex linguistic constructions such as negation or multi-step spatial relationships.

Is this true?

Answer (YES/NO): NO